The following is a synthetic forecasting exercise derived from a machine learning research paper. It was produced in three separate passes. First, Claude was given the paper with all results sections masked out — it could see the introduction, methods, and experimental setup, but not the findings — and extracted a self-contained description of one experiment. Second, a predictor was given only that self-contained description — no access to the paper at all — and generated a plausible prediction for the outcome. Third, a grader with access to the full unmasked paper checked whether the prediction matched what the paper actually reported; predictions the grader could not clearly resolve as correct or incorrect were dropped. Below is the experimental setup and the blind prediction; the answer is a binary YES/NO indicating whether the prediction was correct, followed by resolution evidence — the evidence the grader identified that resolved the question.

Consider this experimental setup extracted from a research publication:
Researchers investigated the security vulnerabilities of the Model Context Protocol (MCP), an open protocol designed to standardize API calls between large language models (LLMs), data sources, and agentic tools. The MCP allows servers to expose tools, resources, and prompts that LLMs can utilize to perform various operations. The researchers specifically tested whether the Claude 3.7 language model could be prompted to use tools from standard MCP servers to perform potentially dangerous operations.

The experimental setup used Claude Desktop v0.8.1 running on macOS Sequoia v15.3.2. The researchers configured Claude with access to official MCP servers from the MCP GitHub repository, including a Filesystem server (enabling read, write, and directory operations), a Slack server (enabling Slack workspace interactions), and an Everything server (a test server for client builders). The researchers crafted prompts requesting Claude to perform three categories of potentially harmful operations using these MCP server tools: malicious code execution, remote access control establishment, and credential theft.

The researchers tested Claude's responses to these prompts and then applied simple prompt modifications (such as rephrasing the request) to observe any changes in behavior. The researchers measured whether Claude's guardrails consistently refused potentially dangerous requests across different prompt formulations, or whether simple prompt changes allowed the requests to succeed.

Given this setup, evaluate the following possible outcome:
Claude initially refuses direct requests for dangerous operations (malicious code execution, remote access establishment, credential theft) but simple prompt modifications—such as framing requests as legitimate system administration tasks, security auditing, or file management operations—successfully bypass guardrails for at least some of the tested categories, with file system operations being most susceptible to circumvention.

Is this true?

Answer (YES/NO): NO